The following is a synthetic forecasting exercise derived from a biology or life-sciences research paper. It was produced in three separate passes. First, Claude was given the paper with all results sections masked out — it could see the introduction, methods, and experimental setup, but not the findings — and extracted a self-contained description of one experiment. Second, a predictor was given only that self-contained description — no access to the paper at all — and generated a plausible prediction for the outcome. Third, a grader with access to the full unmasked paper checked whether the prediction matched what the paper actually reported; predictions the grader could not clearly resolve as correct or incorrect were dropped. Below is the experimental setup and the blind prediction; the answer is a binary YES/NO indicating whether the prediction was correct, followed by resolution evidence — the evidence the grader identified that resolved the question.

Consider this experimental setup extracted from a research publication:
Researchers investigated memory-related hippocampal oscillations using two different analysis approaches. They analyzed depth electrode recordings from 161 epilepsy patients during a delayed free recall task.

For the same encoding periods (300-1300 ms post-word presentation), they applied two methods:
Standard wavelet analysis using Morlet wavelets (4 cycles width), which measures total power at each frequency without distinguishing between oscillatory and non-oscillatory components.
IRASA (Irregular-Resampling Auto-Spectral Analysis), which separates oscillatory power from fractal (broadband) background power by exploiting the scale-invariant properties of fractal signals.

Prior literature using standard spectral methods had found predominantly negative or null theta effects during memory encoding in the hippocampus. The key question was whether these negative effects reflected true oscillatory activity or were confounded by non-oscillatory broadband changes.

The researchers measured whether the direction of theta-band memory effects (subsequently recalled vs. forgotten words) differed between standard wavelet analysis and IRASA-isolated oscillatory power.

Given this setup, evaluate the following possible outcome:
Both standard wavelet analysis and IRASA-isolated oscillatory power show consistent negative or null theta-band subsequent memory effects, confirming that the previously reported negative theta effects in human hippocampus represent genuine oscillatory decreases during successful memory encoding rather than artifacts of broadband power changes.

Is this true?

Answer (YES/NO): NO